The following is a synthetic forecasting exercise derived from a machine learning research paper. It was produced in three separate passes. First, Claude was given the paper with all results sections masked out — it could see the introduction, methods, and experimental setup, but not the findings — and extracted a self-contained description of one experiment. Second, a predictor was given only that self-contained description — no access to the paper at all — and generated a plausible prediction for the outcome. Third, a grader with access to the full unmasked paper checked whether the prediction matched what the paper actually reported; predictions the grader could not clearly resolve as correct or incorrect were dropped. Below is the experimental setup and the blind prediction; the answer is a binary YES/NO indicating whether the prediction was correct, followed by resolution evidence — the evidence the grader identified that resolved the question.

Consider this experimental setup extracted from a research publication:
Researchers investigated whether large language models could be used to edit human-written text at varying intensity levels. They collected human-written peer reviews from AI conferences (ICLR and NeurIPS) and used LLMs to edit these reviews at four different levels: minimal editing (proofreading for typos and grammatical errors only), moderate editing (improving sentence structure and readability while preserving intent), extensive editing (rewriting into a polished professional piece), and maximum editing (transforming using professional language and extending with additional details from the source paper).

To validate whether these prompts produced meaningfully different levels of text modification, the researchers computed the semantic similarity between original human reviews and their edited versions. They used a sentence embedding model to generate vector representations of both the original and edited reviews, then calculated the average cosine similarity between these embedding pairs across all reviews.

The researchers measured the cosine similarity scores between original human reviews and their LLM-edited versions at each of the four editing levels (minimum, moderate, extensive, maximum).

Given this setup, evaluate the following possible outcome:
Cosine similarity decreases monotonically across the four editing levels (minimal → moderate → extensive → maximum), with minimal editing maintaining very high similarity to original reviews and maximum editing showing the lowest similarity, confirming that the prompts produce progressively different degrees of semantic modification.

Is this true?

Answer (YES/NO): YES